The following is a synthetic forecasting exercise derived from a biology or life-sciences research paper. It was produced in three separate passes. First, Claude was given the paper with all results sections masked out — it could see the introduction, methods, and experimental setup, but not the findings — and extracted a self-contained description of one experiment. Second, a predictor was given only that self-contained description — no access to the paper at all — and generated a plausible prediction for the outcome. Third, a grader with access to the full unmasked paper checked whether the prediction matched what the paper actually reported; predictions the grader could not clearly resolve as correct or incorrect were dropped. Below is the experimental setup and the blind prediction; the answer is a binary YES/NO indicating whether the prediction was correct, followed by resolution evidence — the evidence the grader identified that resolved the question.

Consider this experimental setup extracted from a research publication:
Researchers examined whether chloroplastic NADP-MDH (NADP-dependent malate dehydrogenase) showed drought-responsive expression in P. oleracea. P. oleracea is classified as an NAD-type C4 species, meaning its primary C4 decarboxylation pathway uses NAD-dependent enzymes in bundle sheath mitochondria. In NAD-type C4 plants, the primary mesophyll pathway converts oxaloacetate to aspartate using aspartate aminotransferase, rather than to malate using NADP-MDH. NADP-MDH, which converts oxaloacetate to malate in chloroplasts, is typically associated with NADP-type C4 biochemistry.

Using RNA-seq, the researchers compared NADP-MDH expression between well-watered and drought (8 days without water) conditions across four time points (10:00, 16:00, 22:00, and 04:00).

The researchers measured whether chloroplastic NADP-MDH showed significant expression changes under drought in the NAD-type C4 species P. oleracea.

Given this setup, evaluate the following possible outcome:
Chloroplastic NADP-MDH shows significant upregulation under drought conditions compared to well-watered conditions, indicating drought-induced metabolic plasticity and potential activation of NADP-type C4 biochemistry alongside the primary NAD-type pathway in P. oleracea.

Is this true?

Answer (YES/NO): YES